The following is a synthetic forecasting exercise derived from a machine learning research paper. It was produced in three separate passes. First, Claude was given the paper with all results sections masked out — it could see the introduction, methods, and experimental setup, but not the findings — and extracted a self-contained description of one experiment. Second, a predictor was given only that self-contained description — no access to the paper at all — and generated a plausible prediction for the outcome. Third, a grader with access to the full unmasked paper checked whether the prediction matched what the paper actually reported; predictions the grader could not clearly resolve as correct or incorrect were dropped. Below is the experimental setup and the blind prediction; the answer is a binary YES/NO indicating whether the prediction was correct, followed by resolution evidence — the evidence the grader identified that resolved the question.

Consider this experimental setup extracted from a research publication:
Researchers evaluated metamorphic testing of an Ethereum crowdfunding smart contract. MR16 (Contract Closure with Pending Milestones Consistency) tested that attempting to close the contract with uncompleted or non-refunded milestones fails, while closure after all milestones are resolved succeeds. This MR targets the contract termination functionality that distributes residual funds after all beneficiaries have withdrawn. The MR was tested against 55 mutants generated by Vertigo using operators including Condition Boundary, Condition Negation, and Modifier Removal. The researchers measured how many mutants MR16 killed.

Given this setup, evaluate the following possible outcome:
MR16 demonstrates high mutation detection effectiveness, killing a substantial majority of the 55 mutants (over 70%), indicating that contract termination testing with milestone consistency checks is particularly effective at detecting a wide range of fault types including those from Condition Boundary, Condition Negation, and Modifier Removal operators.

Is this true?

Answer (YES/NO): NO